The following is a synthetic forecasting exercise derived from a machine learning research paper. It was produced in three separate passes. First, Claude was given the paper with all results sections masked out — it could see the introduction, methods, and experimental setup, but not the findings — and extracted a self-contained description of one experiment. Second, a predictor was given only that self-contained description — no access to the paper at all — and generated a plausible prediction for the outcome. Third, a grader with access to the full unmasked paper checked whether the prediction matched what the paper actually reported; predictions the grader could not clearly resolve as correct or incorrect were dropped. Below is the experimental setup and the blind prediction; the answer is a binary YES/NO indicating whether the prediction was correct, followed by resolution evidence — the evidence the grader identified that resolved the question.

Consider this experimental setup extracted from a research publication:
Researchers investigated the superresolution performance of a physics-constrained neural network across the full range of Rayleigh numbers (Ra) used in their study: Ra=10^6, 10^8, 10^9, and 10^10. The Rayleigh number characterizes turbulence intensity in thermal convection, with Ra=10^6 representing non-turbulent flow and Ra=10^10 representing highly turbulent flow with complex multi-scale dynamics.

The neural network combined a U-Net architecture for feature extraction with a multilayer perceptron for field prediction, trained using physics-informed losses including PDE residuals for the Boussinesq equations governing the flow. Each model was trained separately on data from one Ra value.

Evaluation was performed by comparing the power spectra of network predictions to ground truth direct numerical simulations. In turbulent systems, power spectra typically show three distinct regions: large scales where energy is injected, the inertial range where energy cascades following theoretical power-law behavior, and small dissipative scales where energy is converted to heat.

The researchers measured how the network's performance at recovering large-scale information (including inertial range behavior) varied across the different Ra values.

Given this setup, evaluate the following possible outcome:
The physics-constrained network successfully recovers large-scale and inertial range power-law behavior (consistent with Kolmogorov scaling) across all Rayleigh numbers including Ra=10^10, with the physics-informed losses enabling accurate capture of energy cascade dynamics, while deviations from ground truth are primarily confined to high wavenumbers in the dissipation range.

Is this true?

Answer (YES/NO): NO